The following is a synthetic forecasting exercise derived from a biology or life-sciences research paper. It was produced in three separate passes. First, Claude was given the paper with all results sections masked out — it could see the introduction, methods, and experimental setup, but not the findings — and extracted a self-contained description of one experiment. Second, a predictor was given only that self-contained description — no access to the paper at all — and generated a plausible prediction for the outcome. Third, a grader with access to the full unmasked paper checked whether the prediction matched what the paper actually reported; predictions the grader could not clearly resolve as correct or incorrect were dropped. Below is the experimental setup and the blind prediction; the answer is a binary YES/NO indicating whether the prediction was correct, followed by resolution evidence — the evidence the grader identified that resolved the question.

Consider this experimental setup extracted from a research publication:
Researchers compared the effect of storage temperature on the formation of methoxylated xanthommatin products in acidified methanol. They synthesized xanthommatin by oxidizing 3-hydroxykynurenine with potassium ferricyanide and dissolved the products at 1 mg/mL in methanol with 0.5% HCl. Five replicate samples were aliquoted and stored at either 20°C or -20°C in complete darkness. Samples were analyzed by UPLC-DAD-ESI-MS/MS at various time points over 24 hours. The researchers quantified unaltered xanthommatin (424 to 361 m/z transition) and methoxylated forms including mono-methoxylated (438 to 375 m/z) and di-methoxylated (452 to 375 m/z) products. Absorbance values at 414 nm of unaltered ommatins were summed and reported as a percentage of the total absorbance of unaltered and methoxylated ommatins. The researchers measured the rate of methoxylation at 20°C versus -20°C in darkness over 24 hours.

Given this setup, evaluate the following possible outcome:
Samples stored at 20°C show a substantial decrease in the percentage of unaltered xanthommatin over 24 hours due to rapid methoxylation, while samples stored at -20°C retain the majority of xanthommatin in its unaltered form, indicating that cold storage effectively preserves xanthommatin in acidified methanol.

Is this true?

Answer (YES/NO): YES